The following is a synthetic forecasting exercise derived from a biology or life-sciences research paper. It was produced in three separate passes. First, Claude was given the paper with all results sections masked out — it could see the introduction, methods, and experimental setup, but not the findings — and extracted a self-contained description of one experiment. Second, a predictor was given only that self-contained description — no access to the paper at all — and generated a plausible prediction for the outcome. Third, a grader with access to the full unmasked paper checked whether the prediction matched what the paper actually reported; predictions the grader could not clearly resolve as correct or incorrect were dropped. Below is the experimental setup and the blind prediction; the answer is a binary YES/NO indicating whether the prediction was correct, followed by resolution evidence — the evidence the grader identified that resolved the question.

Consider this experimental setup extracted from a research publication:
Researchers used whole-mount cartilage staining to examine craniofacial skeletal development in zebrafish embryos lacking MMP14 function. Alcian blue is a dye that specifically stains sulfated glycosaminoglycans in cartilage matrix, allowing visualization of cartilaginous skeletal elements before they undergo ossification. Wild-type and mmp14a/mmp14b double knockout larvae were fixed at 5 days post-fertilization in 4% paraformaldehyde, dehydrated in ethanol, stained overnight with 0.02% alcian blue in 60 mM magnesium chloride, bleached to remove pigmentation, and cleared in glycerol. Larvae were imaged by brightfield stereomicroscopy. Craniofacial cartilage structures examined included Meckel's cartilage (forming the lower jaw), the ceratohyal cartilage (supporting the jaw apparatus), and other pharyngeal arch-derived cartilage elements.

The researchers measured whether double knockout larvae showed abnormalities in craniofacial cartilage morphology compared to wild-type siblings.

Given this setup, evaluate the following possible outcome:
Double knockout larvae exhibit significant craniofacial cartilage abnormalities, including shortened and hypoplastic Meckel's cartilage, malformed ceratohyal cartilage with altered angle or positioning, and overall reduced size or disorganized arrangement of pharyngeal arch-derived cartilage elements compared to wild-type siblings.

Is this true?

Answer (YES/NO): NO